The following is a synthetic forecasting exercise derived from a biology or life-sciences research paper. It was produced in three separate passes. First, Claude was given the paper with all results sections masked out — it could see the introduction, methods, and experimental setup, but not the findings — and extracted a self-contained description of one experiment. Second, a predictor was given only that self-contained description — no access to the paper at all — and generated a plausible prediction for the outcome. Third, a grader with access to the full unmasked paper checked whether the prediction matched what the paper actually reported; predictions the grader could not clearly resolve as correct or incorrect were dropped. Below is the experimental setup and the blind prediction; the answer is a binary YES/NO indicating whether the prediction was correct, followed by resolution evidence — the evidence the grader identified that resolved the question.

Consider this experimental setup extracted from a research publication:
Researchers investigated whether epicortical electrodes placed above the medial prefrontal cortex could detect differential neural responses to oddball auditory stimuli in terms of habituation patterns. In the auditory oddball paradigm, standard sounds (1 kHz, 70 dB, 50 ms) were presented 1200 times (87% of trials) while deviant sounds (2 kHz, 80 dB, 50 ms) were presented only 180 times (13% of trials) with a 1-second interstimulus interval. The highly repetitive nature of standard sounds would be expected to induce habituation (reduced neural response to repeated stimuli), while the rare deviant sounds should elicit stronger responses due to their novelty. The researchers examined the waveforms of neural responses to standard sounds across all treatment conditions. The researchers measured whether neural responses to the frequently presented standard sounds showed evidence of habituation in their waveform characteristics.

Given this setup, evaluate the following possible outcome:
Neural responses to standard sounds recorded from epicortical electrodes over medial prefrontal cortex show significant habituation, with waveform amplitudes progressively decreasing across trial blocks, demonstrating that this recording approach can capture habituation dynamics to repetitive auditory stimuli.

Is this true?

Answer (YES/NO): NO